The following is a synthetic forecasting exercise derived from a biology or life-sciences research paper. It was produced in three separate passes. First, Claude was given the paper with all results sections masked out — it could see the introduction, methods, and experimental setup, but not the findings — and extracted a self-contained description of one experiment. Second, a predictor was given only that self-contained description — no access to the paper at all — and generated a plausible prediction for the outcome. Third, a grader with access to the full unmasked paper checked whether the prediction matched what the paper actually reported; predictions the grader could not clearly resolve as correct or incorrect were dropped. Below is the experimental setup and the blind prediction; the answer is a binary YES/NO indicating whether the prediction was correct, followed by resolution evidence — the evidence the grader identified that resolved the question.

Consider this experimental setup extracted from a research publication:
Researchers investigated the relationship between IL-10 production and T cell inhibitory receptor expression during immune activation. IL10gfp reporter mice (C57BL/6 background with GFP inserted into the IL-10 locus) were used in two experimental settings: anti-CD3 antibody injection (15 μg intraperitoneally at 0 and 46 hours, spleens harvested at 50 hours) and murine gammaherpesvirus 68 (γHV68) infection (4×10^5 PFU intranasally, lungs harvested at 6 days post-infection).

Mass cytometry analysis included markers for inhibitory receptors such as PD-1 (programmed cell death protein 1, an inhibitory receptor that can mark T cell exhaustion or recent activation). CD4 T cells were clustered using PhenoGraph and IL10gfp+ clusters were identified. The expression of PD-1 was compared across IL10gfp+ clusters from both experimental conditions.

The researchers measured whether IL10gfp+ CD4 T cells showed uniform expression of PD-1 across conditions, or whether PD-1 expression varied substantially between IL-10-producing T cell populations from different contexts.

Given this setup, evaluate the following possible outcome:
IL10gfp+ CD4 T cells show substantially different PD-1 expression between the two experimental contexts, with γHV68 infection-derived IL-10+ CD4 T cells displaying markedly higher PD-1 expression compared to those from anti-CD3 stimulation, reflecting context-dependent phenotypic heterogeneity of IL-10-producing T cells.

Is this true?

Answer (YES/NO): YES